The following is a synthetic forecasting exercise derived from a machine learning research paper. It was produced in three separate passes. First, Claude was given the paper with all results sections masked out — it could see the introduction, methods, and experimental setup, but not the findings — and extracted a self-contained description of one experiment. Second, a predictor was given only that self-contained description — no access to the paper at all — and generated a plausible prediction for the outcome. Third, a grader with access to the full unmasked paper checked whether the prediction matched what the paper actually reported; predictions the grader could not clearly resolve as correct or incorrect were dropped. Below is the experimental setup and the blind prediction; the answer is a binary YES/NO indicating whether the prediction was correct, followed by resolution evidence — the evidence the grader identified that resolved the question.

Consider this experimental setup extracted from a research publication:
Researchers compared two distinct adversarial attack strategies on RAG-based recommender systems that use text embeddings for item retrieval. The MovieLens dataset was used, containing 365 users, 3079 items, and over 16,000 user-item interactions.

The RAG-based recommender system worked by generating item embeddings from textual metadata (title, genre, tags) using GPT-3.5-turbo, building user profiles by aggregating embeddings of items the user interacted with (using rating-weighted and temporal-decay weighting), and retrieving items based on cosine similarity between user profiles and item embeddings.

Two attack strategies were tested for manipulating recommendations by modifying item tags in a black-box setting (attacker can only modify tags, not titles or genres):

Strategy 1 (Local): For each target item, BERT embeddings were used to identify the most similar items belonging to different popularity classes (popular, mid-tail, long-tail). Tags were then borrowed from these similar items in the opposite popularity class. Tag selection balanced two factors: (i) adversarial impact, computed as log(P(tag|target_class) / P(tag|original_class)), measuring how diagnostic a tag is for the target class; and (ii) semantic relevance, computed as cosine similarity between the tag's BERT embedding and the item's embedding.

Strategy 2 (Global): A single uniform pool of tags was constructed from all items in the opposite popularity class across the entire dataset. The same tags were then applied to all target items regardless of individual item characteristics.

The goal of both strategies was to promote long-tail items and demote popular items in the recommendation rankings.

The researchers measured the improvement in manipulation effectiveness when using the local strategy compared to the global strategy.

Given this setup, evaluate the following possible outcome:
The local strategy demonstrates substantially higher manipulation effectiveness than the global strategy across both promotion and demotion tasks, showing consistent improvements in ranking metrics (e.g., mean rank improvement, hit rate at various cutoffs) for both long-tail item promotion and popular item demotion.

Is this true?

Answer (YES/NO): NO